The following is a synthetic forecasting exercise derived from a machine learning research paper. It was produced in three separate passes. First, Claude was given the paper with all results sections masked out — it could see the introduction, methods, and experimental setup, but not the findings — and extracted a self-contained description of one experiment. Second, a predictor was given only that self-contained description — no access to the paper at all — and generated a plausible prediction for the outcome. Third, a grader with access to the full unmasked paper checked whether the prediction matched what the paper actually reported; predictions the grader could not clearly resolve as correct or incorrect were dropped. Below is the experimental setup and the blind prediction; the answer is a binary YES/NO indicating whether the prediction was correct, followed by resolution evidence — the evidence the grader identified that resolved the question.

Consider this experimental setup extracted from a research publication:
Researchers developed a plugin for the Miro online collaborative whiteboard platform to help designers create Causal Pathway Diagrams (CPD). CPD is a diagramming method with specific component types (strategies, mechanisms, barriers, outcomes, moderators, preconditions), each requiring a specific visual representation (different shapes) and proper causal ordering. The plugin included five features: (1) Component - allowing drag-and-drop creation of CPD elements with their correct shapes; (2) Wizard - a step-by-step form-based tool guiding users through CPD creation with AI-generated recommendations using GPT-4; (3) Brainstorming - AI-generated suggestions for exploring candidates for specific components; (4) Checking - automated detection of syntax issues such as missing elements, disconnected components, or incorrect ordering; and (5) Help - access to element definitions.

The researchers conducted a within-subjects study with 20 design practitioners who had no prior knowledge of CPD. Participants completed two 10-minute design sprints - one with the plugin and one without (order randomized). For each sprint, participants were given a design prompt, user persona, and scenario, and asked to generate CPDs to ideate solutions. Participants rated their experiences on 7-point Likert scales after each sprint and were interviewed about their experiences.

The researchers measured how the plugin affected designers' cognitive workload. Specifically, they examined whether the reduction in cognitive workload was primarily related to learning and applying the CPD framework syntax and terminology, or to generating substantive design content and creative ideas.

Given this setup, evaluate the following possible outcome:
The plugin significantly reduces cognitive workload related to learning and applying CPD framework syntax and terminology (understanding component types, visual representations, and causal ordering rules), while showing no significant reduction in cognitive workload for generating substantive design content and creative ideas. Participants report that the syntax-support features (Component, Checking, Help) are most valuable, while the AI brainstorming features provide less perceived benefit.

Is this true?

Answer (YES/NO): NO